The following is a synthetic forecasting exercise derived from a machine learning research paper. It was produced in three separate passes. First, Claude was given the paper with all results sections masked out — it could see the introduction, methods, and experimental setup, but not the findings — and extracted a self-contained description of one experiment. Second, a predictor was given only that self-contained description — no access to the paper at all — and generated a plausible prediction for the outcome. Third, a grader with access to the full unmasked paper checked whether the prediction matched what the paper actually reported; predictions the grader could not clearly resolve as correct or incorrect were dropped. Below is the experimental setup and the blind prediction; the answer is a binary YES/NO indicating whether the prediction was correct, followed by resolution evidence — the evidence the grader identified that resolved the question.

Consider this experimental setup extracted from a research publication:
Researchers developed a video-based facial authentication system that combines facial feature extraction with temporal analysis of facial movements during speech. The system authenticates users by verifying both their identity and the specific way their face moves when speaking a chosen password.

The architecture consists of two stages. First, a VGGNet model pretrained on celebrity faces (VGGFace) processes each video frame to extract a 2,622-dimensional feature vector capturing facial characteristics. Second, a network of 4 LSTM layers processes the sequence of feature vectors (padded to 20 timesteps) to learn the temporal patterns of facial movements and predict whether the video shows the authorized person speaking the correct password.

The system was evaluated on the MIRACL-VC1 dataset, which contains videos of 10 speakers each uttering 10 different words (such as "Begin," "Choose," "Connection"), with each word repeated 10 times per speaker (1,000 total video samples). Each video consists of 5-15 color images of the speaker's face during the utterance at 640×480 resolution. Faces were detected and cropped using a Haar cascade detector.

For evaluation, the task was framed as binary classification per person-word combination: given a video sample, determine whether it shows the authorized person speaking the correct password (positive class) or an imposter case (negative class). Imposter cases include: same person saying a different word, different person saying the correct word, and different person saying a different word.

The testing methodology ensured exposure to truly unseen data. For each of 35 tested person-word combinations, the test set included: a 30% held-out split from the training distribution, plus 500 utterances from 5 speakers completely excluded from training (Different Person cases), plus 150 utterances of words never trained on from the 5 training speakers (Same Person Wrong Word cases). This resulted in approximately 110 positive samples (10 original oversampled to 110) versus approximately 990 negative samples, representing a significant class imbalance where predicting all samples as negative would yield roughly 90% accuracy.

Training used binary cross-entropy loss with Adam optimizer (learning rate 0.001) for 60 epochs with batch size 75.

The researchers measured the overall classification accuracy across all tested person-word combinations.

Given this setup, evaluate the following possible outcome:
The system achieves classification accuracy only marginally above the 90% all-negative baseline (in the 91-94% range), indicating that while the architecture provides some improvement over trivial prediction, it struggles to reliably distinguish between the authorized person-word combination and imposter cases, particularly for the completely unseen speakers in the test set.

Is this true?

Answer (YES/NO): NO